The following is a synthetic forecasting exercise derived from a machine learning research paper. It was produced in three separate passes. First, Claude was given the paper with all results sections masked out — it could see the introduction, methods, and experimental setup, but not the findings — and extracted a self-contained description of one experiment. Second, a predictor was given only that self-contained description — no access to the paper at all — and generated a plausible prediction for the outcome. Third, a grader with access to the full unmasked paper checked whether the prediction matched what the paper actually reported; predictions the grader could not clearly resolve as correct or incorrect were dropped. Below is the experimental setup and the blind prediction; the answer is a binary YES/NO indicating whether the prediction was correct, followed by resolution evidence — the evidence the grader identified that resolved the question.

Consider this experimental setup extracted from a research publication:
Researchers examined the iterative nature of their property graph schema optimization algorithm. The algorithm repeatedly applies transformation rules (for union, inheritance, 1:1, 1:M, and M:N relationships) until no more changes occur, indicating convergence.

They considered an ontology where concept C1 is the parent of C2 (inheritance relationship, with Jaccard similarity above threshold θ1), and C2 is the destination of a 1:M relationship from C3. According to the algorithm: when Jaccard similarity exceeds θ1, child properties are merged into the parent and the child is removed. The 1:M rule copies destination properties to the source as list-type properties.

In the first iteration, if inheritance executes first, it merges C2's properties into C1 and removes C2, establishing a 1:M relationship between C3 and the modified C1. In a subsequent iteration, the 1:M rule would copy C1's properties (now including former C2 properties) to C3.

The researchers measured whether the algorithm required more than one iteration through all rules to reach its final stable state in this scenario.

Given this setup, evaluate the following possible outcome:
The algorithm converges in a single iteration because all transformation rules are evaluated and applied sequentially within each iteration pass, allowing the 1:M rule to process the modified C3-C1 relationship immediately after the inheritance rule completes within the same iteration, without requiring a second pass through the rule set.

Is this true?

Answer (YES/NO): NO